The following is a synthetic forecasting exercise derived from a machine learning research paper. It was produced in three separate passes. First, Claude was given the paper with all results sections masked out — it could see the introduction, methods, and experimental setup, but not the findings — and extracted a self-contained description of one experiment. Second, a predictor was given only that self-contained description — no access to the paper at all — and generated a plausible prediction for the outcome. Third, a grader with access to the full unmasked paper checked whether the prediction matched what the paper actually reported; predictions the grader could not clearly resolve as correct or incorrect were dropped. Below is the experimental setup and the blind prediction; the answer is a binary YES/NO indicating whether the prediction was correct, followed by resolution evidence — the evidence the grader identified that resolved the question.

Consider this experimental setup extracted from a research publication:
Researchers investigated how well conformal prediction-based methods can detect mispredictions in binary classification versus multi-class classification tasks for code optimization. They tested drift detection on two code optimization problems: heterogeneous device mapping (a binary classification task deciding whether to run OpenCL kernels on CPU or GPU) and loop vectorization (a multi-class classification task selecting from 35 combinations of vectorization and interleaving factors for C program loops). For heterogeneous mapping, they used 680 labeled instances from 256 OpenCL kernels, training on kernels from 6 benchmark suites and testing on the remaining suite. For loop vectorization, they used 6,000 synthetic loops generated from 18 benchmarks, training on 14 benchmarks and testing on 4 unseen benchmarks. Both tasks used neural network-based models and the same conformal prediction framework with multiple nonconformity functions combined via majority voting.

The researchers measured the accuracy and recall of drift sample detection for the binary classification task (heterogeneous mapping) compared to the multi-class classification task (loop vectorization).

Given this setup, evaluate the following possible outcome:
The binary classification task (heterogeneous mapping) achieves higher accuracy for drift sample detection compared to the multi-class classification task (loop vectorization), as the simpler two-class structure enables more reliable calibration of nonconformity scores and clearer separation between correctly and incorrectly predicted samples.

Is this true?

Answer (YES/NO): NO